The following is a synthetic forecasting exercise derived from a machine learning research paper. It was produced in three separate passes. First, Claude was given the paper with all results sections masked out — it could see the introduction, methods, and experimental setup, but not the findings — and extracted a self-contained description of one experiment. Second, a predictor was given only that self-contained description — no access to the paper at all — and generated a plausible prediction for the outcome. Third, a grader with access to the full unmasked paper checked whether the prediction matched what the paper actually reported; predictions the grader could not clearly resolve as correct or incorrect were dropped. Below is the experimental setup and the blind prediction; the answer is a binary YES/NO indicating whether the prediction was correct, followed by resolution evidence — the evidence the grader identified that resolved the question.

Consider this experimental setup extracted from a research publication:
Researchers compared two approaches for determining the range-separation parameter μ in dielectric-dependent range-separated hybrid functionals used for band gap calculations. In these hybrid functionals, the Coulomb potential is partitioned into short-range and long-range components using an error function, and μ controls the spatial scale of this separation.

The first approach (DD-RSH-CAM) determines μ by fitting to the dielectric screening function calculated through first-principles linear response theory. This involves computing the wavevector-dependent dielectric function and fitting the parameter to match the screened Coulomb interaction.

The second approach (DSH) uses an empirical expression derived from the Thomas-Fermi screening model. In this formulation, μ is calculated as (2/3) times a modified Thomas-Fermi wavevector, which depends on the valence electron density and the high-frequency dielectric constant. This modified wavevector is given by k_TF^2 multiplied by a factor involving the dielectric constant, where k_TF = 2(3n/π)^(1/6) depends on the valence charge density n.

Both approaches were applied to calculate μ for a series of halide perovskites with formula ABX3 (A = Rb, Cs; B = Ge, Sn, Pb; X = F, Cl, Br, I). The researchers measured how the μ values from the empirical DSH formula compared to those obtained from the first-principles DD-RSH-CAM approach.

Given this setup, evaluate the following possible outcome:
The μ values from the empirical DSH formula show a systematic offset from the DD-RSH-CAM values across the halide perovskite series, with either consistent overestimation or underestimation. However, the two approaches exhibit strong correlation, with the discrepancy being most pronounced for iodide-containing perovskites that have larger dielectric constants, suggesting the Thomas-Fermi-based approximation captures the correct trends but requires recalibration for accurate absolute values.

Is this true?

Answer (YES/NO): NO